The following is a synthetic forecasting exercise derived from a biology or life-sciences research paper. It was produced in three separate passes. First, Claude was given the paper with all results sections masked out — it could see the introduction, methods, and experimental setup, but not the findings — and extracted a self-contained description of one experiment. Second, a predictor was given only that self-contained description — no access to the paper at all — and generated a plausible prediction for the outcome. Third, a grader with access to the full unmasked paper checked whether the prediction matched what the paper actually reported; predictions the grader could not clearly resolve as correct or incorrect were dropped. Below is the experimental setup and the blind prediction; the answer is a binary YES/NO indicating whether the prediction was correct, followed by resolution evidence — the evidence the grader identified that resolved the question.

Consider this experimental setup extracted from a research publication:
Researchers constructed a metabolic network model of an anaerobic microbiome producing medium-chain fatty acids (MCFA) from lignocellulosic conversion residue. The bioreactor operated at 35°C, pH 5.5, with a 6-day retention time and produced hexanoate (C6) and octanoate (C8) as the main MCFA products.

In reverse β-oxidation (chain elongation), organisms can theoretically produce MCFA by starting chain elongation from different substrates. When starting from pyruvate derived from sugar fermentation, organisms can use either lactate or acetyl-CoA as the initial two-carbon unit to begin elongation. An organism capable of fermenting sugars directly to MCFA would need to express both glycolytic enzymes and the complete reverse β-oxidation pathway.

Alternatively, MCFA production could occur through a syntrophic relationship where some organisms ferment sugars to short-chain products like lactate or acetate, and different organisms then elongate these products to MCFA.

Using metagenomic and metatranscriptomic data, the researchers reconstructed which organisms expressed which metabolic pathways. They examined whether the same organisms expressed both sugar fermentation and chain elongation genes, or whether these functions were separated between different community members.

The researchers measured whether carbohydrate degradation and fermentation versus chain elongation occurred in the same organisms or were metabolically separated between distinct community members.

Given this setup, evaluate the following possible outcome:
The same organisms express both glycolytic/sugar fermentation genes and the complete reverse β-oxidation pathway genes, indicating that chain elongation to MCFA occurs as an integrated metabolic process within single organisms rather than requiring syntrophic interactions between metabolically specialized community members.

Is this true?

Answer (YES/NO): NO